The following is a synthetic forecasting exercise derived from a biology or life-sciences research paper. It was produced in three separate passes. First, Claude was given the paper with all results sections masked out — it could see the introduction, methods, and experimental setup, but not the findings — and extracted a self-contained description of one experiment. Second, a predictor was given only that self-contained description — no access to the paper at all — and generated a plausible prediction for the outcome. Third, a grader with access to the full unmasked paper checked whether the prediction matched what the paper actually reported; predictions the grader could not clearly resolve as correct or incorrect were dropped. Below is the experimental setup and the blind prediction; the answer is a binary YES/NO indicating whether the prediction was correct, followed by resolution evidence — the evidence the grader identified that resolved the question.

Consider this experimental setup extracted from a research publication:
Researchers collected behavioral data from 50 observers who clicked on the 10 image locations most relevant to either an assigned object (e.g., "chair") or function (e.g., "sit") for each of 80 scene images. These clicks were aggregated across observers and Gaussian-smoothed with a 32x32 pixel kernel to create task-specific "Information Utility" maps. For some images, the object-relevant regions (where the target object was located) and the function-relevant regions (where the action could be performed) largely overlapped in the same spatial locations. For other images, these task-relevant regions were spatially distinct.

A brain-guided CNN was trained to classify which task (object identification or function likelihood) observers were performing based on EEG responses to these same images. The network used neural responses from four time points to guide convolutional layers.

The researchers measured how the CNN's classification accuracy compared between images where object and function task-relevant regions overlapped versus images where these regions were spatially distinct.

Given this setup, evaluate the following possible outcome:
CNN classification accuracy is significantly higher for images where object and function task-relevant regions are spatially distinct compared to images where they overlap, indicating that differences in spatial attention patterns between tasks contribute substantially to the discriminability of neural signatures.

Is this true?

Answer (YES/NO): YES